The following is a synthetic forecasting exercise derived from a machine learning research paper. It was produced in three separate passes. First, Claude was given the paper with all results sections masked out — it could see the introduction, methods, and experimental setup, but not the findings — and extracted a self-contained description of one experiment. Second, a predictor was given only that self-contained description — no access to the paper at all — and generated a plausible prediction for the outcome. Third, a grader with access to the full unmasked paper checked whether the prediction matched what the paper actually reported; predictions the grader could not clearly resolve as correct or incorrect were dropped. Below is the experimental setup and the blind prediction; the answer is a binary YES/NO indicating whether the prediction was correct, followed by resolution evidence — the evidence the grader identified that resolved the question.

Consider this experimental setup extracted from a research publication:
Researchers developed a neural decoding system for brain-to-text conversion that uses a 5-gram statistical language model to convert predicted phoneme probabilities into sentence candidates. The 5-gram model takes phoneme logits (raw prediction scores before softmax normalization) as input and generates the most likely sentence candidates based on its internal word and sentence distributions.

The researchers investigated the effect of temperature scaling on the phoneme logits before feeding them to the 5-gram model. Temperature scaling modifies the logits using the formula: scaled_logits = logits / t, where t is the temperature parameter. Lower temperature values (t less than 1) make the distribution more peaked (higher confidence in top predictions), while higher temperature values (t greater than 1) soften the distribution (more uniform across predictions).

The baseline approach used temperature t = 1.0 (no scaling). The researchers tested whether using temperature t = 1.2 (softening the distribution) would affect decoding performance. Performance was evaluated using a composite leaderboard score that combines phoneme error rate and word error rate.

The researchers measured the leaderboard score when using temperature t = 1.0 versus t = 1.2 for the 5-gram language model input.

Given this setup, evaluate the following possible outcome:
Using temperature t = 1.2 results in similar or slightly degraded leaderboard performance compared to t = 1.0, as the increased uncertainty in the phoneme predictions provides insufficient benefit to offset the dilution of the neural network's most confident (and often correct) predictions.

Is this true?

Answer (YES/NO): NO